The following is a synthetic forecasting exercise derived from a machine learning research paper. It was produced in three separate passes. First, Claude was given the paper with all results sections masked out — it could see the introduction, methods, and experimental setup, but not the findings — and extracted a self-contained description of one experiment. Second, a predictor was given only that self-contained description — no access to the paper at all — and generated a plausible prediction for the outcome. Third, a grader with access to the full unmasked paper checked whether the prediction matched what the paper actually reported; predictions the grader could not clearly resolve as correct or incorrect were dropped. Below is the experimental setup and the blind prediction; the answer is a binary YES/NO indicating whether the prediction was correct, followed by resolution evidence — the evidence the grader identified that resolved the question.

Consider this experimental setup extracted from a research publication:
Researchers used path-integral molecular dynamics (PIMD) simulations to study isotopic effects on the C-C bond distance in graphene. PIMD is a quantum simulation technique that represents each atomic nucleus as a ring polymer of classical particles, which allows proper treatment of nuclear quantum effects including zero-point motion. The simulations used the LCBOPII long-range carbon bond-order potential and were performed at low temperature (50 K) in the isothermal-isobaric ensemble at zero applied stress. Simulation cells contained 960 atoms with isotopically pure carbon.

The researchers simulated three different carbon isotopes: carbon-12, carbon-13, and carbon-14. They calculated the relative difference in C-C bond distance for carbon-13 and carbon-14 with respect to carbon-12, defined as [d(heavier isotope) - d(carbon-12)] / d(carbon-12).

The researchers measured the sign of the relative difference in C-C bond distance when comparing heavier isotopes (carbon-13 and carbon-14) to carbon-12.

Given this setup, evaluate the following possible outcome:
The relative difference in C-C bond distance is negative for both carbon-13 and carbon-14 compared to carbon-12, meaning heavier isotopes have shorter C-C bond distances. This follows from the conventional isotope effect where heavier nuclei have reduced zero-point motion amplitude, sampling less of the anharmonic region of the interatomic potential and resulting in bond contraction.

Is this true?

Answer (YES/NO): YES